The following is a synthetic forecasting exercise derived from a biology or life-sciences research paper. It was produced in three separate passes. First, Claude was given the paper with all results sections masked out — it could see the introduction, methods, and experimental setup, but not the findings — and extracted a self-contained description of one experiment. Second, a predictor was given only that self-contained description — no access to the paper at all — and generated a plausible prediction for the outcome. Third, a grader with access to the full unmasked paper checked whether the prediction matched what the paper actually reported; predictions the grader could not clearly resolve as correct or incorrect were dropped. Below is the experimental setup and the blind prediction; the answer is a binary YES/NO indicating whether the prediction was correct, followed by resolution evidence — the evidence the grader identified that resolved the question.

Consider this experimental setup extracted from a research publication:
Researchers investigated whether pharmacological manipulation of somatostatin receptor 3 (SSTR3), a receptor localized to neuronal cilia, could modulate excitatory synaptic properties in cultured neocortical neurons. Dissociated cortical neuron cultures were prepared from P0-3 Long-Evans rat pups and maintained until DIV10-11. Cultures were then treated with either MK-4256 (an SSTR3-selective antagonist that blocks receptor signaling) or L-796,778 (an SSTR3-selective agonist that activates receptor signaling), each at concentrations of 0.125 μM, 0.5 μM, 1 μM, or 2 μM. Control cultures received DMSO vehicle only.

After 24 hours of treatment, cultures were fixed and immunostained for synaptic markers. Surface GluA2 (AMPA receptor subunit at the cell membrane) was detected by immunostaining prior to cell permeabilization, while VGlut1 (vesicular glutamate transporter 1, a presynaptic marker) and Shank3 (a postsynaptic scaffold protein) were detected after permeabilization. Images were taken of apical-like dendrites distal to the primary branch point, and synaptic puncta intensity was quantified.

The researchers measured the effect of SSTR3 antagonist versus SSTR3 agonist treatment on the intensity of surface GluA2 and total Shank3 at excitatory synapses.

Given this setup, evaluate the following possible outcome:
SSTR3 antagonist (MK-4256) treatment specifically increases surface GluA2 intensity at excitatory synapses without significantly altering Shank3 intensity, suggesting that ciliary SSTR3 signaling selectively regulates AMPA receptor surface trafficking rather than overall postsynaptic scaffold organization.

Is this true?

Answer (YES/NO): NO